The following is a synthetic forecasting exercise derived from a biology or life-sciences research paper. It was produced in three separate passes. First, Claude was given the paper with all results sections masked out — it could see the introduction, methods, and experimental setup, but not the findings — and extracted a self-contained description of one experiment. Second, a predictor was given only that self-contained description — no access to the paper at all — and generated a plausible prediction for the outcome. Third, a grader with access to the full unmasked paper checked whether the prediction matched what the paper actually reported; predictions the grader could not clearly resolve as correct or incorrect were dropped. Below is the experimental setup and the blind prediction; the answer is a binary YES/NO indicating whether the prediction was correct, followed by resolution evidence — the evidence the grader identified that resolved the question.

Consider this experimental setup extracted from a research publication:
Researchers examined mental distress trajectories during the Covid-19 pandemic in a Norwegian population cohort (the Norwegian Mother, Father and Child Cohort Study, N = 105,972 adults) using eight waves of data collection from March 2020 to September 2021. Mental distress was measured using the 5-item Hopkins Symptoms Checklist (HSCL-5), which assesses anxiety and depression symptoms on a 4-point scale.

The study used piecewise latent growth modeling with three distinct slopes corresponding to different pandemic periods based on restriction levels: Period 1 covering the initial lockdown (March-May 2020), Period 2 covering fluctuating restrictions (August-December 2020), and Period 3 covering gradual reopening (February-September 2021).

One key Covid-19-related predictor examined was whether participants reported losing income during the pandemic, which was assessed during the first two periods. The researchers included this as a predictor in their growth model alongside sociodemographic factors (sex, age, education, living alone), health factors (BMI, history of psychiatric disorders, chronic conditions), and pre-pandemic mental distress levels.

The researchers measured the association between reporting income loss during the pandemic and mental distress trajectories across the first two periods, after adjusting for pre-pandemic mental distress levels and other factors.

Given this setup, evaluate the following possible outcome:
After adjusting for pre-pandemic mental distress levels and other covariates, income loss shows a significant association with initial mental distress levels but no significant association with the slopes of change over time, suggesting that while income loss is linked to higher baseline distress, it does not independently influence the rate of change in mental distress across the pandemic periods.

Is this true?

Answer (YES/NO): NO